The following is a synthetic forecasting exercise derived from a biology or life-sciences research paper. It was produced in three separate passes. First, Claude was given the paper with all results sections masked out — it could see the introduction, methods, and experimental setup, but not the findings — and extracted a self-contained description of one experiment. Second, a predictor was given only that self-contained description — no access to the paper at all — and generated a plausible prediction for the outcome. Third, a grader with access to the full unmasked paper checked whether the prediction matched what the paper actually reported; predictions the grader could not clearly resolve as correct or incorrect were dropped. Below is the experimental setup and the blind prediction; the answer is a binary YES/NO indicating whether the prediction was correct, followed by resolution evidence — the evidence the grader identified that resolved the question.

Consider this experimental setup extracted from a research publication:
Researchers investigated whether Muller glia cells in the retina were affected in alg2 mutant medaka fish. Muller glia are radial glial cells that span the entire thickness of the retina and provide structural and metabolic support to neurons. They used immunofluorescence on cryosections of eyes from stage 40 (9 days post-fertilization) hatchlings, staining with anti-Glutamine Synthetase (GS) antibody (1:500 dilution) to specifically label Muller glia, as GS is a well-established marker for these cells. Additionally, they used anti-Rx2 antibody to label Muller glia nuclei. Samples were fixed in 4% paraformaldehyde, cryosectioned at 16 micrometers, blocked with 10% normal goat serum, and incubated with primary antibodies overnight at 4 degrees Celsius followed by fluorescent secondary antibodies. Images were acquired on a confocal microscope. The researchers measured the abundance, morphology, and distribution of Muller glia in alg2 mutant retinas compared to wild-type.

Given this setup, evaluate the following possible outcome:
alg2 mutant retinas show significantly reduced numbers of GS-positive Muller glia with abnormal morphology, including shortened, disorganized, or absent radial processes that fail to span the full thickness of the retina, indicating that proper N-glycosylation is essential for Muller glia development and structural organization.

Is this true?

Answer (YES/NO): NO